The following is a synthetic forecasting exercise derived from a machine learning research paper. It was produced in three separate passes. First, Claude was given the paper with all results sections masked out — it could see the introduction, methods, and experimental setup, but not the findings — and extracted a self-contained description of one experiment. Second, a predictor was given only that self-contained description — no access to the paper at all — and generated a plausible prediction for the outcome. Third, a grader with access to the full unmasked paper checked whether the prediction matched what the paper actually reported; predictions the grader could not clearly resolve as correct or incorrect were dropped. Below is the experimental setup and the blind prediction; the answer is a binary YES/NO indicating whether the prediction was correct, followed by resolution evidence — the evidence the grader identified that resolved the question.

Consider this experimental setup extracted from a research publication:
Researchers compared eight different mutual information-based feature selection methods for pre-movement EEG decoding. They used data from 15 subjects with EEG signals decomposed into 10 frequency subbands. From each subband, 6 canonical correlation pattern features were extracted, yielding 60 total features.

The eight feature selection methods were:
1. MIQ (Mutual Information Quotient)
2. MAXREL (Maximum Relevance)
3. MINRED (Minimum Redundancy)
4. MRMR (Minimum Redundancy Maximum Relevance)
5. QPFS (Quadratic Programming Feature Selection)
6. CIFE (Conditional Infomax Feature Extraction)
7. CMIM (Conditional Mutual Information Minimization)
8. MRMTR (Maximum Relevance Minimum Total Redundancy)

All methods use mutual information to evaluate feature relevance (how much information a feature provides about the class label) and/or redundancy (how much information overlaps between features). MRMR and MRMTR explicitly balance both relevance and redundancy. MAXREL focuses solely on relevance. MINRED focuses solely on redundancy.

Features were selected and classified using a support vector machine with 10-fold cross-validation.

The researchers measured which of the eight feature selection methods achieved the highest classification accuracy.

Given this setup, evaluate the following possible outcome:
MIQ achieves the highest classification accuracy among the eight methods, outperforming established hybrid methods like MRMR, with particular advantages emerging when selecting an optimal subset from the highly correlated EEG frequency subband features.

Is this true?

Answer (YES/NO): NO